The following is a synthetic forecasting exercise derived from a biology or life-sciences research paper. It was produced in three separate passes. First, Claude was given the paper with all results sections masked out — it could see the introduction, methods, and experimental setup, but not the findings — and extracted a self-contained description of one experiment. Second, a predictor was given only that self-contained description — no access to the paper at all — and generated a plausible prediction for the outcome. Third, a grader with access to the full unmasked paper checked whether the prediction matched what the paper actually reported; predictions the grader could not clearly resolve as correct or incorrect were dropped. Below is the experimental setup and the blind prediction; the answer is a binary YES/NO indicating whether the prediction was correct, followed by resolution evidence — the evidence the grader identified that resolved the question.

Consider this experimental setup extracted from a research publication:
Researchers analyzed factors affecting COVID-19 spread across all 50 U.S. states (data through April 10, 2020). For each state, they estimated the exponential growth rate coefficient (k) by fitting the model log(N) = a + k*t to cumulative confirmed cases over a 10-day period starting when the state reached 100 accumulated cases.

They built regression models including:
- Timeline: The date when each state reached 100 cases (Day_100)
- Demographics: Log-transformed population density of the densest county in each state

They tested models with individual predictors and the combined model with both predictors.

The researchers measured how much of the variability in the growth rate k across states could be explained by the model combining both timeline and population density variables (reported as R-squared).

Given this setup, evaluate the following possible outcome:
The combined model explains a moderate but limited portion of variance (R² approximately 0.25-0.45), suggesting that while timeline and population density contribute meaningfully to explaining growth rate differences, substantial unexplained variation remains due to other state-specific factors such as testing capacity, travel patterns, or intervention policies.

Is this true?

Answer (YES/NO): NO